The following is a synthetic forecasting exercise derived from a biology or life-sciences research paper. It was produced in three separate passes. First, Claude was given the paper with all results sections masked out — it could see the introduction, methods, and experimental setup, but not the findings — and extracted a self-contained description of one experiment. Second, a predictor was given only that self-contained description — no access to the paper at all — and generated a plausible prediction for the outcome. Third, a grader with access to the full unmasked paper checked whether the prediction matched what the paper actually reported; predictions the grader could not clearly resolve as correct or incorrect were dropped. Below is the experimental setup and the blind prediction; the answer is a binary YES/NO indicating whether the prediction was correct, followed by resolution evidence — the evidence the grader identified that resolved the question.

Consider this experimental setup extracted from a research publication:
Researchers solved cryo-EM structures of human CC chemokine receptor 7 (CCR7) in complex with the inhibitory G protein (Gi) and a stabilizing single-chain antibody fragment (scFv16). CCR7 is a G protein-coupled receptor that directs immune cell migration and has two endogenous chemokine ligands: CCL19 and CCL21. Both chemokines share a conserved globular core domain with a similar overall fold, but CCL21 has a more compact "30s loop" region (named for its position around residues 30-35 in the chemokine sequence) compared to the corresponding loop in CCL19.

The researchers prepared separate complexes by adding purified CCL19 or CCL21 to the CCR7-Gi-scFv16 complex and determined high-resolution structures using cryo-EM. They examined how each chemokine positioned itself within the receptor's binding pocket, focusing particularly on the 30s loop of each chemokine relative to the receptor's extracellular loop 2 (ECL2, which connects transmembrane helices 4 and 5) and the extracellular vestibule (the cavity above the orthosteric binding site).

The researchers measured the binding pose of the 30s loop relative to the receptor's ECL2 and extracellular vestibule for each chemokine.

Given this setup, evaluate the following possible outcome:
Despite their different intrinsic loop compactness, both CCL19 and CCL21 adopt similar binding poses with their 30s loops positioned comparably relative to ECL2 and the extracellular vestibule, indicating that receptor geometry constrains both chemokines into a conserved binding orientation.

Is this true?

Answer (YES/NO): NO